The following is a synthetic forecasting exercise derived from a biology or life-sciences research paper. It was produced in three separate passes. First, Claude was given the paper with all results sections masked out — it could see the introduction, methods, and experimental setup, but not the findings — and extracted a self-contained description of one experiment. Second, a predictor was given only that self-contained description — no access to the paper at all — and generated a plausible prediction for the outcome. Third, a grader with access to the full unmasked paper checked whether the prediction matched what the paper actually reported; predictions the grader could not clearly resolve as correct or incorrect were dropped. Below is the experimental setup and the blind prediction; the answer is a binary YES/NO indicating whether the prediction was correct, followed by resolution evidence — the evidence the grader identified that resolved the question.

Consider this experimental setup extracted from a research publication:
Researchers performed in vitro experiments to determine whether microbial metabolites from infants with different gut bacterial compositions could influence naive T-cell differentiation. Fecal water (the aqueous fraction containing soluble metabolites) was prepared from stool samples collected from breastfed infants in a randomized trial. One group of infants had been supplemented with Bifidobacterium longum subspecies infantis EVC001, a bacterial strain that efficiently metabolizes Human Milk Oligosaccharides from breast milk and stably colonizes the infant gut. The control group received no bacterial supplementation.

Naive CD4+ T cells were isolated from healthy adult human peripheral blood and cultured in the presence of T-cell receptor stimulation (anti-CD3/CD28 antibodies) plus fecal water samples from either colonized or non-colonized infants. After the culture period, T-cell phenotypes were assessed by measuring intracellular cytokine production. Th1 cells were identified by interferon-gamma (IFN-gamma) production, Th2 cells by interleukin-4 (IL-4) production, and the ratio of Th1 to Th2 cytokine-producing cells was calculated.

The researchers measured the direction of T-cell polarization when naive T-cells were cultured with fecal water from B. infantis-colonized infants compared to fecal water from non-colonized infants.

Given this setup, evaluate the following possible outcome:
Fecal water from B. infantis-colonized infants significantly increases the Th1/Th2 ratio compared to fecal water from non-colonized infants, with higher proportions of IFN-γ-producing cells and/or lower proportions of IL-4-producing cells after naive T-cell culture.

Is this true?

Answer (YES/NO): YES